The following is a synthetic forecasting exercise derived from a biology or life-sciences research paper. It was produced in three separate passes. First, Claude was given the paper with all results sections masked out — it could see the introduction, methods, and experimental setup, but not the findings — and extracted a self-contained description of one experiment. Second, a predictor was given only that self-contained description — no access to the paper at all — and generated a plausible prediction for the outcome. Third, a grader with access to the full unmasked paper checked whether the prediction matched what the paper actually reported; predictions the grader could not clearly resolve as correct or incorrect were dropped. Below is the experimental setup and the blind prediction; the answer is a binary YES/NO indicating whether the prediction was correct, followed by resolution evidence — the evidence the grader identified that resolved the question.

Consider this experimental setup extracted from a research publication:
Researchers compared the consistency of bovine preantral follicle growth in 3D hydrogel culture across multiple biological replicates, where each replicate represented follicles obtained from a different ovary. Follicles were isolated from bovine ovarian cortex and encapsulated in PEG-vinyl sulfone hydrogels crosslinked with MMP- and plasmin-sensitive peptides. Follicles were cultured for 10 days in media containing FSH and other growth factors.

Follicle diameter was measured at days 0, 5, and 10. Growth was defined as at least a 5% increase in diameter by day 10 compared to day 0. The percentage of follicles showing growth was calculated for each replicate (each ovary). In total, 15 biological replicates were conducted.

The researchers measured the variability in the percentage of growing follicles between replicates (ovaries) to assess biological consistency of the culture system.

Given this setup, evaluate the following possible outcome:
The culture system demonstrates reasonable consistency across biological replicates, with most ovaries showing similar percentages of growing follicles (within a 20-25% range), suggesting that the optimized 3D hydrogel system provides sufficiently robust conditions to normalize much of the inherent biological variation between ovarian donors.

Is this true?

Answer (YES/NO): NO